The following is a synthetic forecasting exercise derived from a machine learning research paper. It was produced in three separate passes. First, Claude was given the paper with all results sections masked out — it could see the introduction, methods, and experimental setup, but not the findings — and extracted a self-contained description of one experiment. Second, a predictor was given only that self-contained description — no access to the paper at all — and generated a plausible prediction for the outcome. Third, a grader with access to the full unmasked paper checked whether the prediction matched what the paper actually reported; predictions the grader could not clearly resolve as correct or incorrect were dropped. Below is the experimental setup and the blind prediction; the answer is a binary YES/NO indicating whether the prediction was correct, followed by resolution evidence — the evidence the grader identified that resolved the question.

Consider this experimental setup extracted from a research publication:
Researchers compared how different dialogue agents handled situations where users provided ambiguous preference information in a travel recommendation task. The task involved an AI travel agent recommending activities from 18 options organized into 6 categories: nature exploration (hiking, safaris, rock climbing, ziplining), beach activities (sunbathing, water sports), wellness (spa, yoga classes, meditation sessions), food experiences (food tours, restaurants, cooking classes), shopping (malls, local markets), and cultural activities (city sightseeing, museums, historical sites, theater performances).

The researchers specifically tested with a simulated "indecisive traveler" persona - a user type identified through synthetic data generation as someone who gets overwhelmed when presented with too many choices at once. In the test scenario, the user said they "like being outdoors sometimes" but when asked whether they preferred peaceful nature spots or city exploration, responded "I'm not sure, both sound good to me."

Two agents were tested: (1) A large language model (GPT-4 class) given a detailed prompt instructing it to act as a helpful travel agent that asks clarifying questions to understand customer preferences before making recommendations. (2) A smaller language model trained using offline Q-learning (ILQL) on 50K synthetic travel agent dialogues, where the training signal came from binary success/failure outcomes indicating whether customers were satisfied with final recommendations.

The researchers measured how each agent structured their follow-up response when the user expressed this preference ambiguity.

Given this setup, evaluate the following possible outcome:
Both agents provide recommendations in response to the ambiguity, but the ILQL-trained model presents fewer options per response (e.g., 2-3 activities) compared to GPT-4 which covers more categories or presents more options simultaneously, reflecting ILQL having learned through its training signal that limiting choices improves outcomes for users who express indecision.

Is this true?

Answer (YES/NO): YES